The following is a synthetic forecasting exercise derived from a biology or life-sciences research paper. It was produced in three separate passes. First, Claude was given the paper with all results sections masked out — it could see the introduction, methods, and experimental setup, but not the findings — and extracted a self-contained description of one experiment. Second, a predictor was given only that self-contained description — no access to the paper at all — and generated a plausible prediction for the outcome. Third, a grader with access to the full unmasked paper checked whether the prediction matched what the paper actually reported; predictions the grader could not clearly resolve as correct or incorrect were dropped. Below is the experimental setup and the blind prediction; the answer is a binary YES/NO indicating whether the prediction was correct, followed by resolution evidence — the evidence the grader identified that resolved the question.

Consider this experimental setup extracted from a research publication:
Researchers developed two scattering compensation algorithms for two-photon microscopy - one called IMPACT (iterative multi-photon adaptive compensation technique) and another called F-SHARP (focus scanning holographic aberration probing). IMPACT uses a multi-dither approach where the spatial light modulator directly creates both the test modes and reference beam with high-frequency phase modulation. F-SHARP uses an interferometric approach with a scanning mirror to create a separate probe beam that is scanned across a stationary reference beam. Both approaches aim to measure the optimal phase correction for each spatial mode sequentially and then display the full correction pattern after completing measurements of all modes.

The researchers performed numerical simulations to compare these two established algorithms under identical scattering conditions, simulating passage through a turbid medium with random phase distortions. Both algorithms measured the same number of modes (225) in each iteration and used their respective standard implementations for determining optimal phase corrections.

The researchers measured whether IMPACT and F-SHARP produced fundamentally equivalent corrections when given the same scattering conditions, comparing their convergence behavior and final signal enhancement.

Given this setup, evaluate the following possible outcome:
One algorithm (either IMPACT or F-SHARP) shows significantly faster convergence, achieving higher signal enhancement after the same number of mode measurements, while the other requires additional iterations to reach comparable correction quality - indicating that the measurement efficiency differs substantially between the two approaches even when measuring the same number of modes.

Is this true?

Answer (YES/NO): NO